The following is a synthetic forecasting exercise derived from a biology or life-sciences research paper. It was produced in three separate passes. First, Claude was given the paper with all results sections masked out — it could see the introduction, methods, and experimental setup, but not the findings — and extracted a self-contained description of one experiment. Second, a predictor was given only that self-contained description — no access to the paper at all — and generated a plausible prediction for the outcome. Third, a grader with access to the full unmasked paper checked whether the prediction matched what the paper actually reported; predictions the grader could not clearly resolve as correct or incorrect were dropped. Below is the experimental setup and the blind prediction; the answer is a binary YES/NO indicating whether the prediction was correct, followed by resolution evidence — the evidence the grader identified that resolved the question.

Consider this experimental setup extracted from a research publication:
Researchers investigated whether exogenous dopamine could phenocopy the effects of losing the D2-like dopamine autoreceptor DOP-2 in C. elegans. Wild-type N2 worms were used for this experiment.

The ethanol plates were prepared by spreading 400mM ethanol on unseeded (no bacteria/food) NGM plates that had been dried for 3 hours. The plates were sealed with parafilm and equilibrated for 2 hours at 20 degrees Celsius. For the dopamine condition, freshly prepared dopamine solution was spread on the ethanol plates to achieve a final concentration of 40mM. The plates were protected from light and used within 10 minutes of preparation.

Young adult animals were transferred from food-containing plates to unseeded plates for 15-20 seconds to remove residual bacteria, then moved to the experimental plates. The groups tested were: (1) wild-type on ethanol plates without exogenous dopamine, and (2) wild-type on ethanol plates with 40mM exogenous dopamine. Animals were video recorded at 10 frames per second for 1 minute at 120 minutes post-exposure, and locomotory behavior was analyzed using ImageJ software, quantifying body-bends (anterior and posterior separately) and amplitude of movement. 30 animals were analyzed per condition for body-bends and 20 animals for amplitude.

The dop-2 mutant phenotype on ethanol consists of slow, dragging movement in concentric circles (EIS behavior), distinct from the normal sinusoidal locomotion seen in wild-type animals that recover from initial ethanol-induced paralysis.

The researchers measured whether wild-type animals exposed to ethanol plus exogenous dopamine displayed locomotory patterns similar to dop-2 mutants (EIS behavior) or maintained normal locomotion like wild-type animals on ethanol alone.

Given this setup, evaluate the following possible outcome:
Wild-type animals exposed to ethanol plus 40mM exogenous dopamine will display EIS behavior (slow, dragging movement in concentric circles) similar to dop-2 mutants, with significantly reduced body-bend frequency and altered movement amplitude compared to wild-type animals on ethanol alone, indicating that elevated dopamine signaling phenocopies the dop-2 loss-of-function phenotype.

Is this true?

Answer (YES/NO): YES